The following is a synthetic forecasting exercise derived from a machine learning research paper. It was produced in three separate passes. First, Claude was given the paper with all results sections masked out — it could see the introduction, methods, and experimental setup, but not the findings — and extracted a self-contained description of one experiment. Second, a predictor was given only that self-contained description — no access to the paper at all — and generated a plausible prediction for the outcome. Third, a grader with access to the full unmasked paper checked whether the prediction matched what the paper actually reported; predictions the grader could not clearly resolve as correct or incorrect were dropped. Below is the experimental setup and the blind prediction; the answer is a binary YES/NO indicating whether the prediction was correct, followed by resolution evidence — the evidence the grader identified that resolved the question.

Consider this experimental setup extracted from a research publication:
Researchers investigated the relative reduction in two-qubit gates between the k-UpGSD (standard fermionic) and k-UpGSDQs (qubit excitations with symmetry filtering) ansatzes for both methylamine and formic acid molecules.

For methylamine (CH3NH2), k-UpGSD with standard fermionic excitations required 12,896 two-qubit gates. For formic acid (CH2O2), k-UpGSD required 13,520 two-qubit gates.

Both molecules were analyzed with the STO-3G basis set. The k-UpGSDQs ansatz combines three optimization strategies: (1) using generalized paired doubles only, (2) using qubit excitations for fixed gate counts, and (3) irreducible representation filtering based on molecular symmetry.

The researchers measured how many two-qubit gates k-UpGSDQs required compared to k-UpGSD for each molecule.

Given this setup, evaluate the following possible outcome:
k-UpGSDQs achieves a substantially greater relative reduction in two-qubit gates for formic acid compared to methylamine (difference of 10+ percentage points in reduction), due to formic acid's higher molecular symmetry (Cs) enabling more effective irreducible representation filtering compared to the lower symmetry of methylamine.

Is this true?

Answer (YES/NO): NO